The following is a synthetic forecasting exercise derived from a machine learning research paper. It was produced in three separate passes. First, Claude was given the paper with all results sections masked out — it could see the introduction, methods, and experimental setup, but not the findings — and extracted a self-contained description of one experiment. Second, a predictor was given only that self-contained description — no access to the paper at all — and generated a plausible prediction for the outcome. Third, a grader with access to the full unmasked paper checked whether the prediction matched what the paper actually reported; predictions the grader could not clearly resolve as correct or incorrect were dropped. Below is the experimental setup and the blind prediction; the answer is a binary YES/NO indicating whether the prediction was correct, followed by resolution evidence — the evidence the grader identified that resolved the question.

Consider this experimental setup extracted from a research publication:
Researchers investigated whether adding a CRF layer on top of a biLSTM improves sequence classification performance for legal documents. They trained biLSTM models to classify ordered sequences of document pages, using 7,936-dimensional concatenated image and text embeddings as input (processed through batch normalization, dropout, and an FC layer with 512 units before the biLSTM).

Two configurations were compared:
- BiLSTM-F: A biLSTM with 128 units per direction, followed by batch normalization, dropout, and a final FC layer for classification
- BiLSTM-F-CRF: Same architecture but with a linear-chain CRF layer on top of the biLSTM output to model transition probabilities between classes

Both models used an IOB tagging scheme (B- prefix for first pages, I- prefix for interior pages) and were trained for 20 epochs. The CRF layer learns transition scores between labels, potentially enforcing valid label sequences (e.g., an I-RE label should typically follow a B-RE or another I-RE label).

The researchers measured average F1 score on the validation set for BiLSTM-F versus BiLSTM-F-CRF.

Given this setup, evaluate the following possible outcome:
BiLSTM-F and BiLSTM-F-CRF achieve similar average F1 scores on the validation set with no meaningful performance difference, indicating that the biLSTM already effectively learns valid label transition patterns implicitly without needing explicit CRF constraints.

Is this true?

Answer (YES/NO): YES